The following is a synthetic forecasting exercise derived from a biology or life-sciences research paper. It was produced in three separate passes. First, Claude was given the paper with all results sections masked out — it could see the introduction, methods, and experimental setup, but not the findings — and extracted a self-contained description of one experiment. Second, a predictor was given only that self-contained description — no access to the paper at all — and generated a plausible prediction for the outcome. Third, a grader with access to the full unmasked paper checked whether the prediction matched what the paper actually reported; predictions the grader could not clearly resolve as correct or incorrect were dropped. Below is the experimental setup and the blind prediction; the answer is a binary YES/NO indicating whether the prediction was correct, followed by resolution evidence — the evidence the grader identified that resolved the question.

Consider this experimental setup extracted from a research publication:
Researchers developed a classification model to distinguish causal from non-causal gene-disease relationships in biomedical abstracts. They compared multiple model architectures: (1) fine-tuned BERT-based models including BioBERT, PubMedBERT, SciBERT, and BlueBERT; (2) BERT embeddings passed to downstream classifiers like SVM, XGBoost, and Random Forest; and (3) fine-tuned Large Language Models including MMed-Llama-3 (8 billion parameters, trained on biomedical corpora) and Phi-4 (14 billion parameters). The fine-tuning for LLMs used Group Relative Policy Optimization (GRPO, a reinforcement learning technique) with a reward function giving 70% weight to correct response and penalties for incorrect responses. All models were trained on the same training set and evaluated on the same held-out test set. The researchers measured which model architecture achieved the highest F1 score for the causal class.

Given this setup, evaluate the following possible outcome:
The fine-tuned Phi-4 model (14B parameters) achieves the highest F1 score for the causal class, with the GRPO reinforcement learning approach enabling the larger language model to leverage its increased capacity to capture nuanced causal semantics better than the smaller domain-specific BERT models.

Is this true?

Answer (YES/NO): NO